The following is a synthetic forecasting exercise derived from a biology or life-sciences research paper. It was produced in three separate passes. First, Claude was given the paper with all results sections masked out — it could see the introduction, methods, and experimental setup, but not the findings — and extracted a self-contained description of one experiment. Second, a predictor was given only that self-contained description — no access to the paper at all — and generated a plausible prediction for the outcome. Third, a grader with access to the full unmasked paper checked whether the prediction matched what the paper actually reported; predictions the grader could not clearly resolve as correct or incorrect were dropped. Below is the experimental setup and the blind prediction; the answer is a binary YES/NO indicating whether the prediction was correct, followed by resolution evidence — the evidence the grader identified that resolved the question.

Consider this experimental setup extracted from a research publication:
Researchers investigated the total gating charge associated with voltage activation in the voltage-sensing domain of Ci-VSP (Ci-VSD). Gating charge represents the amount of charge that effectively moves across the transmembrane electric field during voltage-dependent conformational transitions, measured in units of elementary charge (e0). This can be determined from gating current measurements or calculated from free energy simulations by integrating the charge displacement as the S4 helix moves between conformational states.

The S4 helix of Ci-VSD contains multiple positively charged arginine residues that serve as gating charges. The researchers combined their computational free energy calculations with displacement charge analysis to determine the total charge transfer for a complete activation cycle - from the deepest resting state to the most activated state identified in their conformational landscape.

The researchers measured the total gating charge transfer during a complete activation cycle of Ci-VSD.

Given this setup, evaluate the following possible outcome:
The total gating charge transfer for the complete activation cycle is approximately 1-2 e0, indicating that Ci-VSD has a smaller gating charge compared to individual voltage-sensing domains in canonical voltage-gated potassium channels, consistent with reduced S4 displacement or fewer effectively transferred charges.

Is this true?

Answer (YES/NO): NO